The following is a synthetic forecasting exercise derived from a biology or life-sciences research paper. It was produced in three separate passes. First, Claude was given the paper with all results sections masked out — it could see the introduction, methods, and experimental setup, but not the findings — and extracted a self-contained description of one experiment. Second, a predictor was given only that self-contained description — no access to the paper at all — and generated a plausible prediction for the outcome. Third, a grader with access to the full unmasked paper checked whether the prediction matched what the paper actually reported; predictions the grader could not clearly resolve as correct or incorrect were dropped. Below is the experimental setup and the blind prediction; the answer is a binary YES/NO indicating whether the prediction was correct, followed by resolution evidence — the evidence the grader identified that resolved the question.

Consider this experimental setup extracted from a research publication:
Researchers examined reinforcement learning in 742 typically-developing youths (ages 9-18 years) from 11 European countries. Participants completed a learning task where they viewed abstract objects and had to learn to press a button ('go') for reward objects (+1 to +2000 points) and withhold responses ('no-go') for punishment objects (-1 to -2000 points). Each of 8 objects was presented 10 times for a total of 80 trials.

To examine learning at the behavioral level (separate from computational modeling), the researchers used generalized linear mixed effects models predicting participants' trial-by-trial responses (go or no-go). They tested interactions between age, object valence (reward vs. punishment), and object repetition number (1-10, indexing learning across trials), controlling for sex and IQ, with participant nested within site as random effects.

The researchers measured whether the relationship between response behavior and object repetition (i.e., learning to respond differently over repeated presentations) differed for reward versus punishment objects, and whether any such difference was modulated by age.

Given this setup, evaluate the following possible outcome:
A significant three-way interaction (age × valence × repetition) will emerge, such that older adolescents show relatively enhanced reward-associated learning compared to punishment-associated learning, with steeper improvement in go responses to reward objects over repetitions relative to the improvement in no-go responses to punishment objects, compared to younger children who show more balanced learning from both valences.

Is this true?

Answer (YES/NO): NO